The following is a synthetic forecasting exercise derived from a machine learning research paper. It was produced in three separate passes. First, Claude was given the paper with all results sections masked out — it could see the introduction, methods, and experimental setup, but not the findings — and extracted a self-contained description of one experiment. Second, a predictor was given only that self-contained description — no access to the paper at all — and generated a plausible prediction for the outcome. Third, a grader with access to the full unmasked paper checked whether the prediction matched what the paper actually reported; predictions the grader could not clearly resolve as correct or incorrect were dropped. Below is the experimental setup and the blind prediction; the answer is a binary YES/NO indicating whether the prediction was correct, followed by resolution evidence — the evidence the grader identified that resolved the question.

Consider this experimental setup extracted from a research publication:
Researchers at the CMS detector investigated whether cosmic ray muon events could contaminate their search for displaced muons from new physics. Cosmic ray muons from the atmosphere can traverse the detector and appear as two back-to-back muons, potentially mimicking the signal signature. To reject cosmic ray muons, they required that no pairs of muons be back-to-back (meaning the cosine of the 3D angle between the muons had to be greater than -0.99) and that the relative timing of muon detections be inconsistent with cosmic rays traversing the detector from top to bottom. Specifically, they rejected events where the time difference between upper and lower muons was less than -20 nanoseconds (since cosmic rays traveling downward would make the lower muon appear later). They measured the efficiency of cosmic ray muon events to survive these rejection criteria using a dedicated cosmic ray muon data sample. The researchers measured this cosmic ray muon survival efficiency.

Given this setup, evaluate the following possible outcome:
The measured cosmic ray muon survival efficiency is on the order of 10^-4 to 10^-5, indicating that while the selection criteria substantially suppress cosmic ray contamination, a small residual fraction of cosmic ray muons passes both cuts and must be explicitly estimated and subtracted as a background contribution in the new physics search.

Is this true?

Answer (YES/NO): NO